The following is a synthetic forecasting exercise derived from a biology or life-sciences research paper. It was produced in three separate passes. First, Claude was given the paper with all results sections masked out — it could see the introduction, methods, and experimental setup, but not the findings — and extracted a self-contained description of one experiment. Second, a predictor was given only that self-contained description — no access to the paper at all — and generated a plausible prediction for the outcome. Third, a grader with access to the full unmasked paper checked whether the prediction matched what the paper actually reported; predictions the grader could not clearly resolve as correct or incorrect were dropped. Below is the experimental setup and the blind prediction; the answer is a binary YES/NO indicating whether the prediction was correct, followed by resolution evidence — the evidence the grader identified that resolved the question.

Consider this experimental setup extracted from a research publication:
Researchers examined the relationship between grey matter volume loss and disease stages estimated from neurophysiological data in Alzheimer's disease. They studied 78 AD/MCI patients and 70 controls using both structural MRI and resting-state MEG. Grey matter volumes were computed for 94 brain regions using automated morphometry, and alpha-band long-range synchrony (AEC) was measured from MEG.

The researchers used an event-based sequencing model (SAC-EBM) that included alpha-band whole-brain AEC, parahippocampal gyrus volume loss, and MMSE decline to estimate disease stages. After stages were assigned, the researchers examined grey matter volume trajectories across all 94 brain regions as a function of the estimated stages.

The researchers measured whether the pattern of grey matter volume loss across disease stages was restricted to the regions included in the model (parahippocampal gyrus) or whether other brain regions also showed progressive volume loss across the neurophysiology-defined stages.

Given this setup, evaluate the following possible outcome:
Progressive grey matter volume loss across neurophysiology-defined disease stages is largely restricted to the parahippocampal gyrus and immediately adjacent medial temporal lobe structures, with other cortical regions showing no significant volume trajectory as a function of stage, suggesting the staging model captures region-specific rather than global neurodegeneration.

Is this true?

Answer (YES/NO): NO